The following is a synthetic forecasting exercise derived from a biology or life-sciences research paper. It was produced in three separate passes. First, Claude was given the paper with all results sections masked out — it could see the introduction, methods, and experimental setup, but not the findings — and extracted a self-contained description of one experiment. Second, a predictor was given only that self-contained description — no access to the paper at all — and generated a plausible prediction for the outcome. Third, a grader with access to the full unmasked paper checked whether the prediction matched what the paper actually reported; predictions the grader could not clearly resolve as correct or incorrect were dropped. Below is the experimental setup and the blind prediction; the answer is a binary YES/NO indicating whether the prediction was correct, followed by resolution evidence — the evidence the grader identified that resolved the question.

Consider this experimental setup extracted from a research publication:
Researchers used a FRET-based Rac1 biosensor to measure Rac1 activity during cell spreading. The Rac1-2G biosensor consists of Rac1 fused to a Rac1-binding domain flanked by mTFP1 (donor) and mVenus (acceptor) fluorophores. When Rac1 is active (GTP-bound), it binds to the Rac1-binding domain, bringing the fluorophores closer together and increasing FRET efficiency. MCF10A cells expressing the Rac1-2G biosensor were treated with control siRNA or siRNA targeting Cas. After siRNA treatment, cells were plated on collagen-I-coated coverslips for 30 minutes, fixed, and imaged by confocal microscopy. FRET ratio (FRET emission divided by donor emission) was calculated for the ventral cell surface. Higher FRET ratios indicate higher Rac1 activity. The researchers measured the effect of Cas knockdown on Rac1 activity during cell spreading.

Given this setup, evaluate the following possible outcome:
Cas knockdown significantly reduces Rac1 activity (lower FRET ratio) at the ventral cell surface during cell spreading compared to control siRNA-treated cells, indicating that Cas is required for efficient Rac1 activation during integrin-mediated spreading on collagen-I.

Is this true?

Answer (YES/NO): YES